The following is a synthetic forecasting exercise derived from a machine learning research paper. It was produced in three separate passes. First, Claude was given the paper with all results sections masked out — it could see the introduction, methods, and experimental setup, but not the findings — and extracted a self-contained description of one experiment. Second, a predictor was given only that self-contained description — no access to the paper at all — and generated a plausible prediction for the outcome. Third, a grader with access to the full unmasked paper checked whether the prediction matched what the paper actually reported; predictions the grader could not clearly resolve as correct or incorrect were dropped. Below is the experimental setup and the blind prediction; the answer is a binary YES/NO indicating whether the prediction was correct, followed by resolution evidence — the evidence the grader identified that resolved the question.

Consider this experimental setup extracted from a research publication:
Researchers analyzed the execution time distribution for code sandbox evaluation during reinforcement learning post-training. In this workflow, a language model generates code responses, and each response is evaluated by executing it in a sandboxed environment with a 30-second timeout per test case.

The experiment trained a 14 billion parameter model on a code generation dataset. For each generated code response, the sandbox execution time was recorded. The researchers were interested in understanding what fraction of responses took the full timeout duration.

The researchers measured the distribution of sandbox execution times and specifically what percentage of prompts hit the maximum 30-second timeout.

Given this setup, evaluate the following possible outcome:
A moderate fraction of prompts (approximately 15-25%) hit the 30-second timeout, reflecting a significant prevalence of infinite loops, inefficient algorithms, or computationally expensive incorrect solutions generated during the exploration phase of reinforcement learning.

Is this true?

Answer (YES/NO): NO